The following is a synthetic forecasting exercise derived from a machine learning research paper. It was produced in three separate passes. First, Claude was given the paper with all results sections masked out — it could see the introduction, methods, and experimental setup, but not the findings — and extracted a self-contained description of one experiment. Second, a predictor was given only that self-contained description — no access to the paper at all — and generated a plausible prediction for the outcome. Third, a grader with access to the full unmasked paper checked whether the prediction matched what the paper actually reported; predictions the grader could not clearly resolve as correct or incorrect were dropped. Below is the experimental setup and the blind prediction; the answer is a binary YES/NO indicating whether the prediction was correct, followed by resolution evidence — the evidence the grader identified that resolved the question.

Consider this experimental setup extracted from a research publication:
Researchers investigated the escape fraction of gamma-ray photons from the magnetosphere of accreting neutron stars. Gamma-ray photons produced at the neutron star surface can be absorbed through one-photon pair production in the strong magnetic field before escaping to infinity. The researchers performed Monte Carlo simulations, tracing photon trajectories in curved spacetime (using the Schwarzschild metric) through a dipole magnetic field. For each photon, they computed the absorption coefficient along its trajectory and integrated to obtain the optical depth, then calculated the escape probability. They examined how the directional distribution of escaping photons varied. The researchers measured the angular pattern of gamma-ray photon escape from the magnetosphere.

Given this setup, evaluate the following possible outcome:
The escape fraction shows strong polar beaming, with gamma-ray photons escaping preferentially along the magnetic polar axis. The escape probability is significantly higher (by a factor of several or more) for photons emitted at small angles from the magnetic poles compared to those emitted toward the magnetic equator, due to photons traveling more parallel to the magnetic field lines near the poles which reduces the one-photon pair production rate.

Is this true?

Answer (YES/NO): YES